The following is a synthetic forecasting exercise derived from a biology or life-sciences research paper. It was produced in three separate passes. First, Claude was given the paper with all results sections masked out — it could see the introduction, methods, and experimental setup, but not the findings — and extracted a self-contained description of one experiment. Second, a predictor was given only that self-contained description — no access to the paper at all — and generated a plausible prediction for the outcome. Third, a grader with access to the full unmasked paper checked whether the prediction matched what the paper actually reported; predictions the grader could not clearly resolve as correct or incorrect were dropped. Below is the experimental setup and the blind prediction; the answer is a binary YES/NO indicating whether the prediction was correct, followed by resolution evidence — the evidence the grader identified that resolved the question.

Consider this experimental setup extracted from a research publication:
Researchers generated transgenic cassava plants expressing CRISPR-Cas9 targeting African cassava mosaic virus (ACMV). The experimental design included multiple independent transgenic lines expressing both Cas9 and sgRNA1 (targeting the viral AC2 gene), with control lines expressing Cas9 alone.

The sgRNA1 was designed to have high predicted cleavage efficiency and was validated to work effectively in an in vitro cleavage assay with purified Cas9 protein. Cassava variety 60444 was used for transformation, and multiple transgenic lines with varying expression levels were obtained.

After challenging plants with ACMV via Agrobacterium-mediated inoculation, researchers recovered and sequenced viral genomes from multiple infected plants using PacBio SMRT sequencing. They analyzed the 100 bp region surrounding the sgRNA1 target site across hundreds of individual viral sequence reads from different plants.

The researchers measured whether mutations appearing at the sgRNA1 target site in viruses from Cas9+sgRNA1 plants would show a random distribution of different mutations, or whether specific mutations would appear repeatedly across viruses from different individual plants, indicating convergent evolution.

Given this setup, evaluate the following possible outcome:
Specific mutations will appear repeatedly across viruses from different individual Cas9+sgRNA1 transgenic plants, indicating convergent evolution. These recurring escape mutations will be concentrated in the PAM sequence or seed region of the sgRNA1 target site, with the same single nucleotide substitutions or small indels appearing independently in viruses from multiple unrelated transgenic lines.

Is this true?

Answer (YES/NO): YES